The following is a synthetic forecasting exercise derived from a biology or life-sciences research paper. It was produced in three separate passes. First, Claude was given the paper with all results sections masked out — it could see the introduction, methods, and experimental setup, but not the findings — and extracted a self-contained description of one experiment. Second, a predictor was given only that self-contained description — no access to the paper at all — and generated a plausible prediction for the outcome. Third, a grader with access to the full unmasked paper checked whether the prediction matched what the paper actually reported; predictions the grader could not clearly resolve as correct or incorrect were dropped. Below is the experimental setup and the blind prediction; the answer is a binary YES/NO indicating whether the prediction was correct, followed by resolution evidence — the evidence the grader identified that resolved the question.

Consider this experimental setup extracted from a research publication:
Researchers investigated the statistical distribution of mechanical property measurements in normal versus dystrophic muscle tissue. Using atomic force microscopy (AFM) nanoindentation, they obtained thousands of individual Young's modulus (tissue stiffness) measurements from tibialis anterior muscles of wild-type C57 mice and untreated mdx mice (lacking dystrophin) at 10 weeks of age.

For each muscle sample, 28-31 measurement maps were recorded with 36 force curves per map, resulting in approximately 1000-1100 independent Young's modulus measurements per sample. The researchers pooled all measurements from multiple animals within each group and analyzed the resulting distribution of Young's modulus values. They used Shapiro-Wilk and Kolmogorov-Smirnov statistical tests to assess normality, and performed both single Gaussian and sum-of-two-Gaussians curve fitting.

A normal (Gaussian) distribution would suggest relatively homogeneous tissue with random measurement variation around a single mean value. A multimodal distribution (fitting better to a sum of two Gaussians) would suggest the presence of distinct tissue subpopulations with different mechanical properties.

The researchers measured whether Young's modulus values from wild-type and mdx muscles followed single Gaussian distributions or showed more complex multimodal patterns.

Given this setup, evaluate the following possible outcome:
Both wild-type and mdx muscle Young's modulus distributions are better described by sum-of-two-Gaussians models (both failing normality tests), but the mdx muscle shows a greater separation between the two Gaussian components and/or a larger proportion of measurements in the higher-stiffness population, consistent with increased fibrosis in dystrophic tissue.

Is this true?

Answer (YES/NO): NO